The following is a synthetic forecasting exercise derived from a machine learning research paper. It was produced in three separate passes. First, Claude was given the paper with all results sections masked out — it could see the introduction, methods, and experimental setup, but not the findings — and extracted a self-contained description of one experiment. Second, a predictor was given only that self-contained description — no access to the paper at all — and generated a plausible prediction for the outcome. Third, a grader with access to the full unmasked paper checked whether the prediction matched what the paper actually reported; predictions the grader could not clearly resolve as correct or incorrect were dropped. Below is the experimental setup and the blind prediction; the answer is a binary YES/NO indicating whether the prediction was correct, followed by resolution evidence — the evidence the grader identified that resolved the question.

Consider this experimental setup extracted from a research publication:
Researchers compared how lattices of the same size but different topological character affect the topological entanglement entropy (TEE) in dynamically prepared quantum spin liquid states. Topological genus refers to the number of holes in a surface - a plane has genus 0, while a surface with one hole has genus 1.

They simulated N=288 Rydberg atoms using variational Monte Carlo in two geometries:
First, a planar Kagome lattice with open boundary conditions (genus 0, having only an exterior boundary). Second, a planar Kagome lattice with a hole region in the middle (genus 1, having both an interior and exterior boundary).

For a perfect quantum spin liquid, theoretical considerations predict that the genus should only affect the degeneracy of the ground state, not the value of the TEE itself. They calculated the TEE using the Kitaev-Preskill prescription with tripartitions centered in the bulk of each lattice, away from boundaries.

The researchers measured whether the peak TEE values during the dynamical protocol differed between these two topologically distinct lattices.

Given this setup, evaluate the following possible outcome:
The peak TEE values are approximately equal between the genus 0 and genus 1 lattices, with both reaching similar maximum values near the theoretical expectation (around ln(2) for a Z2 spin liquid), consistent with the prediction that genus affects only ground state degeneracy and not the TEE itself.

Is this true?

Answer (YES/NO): NO